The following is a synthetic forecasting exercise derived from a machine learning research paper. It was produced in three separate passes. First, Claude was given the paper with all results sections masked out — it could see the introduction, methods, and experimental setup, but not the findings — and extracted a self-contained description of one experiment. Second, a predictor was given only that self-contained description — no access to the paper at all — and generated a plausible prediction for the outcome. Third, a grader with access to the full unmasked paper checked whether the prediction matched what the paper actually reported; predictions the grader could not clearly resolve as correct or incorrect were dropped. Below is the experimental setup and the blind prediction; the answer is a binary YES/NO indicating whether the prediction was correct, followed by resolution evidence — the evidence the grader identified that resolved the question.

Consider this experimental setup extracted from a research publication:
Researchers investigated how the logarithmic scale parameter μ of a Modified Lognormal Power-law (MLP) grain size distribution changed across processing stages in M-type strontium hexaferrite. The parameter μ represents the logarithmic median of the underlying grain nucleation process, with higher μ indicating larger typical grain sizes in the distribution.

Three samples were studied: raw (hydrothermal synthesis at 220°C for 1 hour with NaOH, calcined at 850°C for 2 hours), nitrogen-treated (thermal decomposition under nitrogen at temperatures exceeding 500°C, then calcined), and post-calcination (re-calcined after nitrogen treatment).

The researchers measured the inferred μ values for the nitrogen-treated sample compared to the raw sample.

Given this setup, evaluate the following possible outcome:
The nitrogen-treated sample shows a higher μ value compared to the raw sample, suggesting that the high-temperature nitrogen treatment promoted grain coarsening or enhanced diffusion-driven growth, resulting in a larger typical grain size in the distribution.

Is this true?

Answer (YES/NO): NO